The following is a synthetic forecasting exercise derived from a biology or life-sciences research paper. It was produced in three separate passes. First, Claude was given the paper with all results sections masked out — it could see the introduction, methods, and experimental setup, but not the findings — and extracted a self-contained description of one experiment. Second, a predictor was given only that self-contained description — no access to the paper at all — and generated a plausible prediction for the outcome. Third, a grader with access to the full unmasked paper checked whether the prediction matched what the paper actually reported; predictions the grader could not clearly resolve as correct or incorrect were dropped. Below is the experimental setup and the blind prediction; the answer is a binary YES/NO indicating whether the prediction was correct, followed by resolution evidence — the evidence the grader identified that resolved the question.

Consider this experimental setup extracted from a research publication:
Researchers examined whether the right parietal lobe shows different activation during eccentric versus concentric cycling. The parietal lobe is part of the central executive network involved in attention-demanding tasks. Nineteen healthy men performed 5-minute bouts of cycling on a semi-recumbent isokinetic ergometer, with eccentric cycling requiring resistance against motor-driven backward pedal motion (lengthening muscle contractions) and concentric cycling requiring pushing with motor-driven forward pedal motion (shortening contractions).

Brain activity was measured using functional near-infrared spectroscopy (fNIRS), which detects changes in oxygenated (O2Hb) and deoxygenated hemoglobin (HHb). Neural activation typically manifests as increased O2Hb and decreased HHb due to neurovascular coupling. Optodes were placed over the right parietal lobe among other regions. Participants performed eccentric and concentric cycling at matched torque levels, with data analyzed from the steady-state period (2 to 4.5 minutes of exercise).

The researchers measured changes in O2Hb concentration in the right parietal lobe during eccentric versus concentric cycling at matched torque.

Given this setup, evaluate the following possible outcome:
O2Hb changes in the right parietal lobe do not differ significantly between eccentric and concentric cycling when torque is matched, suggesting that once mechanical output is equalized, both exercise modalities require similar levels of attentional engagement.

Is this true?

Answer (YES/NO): NO